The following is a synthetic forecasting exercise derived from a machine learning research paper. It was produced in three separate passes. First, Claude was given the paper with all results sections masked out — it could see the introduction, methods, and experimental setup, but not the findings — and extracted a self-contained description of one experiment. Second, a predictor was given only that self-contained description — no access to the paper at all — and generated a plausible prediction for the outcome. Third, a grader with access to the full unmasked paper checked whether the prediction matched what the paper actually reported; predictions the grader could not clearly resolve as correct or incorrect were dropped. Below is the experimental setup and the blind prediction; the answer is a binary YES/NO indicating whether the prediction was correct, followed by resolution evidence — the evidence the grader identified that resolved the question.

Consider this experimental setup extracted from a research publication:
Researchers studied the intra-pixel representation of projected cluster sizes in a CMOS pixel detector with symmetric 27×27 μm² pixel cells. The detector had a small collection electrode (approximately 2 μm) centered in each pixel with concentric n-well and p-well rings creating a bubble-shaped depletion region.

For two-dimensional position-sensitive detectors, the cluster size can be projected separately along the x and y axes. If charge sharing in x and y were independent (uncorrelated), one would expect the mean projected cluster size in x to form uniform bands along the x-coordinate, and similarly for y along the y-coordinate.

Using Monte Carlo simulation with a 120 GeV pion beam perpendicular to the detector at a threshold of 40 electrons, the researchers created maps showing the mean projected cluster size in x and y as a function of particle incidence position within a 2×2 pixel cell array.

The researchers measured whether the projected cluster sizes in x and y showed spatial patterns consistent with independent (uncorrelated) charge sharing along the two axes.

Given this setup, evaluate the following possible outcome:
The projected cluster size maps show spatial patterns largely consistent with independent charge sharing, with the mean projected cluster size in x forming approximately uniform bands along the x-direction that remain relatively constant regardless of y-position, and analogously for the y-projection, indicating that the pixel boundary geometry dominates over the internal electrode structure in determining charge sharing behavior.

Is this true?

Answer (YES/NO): NO